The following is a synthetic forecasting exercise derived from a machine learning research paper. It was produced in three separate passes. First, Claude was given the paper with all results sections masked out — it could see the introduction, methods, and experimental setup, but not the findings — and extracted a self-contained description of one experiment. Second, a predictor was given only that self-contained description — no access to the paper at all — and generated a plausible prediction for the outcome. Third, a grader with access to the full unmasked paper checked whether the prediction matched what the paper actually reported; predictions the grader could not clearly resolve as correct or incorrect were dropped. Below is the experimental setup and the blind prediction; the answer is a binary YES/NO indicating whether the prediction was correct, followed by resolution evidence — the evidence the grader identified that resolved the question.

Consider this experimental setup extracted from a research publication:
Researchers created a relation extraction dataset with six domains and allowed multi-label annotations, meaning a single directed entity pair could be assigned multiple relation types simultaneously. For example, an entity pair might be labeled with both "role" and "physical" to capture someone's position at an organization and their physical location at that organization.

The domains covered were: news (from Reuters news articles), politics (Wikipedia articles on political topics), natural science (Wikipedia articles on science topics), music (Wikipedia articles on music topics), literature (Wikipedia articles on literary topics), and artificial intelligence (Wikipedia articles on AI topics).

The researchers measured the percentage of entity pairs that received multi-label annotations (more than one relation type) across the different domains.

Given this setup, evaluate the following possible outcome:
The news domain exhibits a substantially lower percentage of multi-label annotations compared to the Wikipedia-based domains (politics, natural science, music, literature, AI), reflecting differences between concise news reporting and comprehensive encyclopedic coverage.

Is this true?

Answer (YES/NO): NO